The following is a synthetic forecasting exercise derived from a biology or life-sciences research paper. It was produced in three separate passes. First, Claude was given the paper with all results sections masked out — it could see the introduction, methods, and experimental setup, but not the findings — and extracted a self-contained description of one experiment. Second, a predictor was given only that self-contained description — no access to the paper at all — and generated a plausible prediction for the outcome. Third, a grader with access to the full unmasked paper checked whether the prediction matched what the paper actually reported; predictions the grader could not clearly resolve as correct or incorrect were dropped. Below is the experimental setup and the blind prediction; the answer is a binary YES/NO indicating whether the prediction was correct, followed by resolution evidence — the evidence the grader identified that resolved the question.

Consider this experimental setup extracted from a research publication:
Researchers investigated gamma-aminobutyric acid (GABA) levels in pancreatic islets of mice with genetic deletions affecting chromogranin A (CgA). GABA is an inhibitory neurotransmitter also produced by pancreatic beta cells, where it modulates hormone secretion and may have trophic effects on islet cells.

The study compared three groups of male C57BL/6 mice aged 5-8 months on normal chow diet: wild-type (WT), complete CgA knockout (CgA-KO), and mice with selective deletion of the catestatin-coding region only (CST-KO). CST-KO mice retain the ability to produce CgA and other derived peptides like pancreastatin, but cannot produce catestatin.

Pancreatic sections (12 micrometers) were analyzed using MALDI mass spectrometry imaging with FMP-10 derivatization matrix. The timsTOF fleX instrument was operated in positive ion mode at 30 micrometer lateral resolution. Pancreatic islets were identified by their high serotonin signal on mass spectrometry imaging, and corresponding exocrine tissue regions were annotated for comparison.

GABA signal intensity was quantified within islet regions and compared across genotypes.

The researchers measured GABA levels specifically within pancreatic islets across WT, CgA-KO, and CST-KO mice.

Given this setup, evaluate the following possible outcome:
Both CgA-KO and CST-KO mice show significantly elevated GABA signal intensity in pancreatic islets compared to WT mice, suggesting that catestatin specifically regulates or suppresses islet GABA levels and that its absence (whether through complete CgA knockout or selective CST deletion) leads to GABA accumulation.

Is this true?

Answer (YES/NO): NO